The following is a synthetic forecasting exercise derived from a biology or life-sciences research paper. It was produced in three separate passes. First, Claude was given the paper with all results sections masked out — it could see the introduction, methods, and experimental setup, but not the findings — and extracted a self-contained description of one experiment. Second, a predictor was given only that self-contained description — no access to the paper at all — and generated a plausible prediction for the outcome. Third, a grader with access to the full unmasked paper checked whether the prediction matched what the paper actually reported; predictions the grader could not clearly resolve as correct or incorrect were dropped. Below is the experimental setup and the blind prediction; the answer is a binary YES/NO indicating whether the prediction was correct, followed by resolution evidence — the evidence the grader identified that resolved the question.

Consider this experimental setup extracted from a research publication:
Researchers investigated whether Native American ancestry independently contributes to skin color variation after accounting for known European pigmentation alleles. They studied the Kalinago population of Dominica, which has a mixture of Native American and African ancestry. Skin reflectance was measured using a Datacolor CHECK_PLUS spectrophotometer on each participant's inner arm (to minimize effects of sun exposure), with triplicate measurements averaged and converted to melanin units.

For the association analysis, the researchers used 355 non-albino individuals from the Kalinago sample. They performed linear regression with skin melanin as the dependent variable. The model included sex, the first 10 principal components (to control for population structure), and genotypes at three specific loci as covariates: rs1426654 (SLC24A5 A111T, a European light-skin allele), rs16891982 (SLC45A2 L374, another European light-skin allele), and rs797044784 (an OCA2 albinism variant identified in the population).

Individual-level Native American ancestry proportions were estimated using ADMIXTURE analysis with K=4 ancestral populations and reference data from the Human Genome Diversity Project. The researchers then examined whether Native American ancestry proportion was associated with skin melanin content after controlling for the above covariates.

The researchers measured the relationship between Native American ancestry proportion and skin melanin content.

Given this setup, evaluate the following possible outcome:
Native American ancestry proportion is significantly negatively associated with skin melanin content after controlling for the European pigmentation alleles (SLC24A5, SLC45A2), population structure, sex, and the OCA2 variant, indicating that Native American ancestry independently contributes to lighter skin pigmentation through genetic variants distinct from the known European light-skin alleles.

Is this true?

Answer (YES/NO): YES